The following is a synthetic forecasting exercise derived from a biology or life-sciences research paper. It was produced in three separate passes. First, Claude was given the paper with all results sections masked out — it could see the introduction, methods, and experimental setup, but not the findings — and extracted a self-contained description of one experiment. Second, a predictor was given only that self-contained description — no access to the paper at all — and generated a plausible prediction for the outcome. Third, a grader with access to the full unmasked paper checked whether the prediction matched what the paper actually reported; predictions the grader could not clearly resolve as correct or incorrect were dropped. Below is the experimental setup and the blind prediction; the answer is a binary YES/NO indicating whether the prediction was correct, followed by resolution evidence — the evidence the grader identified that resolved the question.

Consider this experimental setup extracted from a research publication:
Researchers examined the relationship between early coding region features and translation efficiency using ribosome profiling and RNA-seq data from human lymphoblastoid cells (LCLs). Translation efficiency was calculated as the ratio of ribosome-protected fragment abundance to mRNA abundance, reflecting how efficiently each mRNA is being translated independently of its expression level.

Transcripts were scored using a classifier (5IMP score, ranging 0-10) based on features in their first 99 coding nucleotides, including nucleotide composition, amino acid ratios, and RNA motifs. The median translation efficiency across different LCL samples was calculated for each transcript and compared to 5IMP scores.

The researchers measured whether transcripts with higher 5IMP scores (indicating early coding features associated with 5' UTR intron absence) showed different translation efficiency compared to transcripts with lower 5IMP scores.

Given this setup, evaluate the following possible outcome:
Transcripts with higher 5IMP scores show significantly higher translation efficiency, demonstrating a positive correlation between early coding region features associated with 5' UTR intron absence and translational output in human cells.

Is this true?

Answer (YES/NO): NO